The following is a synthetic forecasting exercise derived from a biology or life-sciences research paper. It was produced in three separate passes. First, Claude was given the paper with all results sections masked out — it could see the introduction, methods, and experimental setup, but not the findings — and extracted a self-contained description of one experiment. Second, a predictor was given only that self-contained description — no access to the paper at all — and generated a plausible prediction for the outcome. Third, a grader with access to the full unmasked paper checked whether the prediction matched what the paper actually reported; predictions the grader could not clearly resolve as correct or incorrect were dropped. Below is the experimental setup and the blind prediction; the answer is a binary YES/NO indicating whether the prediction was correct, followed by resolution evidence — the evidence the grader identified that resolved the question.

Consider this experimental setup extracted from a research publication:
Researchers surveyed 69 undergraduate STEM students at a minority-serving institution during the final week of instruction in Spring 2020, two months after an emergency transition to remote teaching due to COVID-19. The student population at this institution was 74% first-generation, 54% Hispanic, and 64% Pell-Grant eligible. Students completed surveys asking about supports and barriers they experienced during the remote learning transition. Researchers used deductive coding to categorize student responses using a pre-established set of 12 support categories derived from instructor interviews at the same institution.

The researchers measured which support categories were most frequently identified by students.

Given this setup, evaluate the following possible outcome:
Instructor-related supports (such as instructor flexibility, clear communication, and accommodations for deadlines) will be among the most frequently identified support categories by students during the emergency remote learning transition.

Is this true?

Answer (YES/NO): NO